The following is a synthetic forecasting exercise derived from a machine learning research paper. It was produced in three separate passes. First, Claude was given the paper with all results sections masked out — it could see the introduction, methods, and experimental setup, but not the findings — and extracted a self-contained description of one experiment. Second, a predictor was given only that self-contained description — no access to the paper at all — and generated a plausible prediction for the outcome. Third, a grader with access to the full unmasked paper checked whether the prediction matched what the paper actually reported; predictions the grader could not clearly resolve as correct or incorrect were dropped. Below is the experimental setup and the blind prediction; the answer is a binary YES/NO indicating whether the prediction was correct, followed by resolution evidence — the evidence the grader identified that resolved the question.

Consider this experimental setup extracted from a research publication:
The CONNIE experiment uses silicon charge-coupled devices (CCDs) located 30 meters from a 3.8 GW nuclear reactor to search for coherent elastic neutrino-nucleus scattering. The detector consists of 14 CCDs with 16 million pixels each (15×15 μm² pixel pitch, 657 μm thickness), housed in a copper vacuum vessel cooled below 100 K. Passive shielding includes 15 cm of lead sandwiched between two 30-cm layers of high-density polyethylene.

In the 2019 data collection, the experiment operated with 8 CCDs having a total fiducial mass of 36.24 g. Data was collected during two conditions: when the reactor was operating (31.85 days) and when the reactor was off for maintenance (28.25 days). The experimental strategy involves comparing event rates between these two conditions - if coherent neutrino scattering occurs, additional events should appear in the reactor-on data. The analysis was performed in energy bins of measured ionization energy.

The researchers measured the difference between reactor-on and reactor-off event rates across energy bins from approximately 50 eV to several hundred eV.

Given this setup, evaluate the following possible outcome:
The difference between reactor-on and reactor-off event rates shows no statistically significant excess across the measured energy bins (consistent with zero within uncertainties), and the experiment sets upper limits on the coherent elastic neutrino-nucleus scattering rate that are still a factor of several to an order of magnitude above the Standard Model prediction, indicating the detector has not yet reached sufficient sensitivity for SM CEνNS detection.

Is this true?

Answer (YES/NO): NO